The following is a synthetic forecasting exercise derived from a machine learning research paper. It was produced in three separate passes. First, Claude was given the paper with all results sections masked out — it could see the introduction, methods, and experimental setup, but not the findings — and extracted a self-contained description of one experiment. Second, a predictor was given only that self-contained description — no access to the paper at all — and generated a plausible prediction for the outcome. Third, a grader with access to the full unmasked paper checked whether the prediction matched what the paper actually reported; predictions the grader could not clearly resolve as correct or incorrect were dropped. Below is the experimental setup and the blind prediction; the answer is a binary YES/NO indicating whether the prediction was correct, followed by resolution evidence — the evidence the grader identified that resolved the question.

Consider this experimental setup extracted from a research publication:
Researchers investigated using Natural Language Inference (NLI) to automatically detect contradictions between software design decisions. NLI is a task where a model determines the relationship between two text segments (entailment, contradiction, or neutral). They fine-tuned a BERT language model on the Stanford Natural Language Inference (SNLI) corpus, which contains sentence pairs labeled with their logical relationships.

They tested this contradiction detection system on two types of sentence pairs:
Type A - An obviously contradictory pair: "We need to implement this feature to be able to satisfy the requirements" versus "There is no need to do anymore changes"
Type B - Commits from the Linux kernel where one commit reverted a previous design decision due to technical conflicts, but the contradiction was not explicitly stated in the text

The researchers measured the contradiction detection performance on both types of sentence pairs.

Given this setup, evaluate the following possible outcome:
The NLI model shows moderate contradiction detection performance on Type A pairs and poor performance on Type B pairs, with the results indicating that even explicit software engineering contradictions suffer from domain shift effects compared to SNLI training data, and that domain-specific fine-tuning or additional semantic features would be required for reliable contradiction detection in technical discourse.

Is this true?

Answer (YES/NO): NO